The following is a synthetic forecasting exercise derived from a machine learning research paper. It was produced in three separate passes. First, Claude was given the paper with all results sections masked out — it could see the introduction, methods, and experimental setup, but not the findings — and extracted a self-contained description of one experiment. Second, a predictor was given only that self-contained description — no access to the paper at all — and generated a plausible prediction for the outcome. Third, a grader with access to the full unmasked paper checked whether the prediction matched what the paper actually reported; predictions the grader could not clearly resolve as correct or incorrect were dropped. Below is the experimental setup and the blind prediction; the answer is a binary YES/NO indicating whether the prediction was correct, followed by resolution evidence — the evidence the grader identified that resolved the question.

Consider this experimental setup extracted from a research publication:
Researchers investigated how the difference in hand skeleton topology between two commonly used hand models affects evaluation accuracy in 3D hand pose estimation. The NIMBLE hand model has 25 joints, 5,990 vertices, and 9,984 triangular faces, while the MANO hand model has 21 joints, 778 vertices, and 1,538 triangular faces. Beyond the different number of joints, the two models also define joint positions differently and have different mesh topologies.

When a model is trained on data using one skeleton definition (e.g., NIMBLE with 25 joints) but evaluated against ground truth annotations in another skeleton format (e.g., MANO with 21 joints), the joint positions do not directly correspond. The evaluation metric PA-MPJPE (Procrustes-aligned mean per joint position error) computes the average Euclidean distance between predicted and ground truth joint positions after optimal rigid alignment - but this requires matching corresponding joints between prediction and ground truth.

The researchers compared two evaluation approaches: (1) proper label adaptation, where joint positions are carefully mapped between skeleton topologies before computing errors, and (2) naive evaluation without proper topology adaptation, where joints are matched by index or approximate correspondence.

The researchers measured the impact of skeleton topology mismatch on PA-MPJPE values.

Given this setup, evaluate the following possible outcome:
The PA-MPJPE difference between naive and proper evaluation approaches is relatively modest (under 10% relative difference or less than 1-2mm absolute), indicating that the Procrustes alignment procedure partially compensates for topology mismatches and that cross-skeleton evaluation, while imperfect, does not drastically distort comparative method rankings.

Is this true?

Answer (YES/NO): NO